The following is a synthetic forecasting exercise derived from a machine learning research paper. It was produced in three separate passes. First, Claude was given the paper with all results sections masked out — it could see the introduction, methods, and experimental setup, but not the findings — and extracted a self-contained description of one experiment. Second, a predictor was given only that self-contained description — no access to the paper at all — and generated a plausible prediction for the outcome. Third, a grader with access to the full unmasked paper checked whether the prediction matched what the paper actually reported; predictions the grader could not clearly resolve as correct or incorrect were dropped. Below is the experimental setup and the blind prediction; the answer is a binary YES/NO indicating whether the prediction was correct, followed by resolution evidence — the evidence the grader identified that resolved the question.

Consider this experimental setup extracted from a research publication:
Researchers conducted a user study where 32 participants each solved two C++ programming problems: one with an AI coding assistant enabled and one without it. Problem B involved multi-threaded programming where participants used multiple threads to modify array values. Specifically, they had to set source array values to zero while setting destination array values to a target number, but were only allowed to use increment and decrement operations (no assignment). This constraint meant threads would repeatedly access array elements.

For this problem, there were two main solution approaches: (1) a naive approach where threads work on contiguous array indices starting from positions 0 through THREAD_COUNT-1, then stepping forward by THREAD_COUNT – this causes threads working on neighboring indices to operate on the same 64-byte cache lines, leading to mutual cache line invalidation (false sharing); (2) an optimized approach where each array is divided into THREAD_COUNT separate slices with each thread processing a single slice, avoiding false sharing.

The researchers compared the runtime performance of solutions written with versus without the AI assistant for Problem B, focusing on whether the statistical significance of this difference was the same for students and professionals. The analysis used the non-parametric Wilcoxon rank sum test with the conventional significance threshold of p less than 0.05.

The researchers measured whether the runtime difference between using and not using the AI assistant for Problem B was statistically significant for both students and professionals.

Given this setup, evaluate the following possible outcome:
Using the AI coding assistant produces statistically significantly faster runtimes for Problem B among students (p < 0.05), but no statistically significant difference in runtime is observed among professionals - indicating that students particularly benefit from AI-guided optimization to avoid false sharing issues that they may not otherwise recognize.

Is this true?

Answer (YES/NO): NO